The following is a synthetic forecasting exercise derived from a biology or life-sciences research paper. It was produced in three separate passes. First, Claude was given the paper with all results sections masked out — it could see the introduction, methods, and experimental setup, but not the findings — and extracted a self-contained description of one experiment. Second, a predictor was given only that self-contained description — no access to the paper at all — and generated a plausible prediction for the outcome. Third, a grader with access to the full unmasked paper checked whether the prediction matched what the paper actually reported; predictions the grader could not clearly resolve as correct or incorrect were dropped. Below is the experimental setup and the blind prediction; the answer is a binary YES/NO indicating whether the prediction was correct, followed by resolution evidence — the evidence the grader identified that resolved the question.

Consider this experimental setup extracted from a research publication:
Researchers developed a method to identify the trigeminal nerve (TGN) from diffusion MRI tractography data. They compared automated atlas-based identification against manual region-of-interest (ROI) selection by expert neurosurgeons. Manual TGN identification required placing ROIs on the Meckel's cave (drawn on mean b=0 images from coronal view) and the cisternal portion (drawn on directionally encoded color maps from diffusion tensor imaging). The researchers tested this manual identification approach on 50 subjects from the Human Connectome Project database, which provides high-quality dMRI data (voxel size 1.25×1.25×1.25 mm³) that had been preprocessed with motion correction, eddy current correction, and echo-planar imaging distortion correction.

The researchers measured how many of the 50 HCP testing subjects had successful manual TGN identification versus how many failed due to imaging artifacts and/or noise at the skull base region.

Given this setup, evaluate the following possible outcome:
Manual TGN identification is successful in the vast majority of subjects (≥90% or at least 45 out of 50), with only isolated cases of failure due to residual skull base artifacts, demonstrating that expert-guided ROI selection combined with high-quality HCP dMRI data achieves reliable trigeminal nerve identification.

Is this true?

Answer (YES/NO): NO